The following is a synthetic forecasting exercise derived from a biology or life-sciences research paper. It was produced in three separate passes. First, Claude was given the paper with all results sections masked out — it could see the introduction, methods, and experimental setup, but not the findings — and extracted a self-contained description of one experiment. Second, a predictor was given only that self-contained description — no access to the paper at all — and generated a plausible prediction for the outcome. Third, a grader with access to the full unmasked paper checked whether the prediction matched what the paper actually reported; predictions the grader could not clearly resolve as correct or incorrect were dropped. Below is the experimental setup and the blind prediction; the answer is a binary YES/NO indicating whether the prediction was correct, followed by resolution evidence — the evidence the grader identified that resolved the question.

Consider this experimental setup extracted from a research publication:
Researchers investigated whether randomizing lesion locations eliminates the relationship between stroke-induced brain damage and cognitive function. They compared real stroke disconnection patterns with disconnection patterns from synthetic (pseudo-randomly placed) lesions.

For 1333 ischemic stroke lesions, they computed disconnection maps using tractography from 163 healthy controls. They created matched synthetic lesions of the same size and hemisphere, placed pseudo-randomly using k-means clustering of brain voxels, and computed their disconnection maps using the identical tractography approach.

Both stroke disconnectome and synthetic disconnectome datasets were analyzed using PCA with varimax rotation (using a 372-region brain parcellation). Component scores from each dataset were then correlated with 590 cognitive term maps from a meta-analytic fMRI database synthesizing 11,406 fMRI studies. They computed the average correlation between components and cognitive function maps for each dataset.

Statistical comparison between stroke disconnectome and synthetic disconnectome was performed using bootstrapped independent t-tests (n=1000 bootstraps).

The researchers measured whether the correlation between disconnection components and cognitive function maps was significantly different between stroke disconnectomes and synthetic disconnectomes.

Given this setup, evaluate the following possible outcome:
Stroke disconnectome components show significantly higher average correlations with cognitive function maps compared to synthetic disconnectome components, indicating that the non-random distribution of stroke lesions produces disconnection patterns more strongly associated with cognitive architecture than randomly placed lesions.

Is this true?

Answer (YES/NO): YES